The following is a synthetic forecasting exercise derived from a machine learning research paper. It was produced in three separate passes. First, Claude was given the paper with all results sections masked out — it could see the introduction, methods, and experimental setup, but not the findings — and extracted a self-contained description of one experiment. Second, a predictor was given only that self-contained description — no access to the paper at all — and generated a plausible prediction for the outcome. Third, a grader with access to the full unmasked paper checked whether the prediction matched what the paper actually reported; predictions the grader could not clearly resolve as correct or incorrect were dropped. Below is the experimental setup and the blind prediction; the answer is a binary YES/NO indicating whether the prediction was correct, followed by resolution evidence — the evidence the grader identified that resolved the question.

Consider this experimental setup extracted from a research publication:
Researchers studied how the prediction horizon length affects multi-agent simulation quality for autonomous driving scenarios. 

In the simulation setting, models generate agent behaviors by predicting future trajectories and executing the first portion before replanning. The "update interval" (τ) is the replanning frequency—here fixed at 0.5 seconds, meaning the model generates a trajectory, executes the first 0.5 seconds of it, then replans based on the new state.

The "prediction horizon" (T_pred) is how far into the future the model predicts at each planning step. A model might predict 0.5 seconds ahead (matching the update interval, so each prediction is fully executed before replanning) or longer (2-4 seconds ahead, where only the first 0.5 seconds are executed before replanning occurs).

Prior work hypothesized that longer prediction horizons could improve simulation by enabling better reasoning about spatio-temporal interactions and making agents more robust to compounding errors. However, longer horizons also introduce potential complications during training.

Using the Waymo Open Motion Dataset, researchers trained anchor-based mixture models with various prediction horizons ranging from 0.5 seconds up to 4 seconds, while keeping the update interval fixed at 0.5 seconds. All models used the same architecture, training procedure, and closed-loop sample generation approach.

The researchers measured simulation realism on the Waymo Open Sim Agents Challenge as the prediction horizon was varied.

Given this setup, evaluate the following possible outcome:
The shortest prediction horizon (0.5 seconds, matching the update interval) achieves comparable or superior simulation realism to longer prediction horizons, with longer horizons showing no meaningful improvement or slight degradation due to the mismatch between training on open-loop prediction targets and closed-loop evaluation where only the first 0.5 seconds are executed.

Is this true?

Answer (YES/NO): NO